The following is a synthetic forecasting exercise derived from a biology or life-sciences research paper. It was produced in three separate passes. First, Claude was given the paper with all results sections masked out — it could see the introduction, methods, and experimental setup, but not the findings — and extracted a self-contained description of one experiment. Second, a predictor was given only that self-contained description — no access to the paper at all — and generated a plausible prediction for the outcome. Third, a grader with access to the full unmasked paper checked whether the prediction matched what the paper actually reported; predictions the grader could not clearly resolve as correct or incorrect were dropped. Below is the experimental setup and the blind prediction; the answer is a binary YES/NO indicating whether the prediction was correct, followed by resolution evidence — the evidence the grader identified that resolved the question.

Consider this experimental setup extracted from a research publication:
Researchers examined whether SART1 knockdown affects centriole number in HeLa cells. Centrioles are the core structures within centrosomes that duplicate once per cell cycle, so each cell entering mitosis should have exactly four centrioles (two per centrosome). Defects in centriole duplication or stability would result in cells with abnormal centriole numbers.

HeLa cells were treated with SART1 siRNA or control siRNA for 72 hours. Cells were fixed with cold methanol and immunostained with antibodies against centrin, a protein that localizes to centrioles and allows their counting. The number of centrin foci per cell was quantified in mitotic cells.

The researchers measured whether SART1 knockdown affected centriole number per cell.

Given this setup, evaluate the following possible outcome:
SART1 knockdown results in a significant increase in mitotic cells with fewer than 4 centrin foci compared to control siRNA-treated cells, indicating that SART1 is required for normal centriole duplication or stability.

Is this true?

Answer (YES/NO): NO